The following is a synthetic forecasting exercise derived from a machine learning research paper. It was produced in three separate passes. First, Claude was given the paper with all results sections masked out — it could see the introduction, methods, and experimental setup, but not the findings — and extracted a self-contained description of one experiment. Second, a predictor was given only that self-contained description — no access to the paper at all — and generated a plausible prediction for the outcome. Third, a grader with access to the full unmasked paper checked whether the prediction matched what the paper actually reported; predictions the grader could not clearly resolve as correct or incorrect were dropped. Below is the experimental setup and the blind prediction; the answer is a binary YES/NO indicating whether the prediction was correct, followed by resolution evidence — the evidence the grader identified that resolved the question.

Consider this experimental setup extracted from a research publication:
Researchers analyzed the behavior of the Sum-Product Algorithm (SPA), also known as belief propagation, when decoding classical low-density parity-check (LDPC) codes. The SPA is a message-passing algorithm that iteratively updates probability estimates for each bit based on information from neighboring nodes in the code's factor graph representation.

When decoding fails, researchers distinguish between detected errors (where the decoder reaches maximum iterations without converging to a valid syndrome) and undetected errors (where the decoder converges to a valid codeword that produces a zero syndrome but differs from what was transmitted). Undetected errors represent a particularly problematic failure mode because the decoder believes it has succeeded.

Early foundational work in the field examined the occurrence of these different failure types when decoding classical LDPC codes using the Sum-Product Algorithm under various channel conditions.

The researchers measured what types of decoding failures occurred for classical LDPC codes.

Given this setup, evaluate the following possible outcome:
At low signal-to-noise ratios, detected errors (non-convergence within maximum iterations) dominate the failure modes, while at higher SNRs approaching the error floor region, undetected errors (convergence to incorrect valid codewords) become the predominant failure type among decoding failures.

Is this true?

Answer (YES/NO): NO